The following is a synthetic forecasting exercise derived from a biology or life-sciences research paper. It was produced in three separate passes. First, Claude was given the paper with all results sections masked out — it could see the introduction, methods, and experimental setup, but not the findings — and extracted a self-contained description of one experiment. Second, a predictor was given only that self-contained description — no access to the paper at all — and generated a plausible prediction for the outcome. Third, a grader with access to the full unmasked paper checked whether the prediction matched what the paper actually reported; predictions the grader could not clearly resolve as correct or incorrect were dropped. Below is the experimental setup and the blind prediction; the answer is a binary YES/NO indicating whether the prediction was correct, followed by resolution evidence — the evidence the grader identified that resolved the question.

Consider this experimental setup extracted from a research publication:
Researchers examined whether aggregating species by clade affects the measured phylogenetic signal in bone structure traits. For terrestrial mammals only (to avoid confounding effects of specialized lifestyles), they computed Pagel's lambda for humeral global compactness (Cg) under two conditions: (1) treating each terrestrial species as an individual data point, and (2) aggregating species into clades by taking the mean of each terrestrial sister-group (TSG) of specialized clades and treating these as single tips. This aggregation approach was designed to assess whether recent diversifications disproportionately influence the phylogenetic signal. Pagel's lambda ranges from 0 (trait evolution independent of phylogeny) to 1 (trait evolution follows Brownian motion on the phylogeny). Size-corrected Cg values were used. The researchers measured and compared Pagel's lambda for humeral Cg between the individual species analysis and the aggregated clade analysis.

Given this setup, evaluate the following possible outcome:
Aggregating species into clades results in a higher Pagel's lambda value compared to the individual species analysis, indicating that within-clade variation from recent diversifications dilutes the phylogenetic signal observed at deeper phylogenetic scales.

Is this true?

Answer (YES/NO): NO